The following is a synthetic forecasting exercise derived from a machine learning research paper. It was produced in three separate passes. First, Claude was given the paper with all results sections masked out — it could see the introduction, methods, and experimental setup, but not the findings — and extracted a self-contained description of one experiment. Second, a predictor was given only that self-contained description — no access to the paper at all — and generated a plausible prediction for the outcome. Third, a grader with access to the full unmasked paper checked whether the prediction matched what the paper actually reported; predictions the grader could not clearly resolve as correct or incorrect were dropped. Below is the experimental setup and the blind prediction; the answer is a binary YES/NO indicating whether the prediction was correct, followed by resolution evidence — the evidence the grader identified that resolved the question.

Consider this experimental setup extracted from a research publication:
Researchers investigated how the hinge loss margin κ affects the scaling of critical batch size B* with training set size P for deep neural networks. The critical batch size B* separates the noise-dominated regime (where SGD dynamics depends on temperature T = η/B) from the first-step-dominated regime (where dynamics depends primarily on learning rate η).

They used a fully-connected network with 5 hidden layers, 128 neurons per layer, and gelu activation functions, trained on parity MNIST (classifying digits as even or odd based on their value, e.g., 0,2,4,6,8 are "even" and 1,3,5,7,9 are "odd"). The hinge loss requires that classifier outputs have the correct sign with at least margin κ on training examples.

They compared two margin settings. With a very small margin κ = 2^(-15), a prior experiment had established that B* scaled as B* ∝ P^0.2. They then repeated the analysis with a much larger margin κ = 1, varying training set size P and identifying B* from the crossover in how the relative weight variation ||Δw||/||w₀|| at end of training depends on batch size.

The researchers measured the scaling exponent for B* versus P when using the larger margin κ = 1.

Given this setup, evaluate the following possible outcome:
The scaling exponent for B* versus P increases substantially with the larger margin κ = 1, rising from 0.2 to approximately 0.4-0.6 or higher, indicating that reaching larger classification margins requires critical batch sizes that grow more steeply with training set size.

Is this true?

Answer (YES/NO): YES